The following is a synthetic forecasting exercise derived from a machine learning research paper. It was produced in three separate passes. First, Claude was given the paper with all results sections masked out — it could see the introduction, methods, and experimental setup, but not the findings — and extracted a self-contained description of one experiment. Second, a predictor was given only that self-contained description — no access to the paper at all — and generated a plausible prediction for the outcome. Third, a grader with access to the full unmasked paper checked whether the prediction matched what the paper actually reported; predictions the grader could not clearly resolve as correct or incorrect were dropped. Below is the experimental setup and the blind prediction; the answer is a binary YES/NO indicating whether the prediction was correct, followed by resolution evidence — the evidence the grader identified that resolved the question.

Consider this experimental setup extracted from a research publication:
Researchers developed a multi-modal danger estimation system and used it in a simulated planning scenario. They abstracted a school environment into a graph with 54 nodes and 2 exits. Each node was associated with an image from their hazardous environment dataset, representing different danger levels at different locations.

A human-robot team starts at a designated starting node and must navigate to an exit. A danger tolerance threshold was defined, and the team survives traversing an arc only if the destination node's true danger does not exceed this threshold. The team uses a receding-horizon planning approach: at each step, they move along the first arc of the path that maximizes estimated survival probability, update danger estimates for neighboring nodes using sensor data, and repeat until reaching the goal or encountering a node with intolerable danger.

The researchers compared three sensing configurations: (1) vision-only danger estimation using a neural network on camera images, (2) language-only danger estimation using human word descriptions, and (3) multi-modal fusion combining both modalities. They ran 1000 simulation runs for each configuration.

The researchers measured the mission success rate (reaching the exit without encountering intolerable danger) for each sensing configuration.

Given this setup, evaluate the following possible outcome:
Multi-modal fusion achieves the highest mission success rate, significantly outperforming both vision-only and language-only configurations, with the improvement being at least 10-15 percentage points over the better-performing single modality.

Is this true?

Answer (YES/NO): NO